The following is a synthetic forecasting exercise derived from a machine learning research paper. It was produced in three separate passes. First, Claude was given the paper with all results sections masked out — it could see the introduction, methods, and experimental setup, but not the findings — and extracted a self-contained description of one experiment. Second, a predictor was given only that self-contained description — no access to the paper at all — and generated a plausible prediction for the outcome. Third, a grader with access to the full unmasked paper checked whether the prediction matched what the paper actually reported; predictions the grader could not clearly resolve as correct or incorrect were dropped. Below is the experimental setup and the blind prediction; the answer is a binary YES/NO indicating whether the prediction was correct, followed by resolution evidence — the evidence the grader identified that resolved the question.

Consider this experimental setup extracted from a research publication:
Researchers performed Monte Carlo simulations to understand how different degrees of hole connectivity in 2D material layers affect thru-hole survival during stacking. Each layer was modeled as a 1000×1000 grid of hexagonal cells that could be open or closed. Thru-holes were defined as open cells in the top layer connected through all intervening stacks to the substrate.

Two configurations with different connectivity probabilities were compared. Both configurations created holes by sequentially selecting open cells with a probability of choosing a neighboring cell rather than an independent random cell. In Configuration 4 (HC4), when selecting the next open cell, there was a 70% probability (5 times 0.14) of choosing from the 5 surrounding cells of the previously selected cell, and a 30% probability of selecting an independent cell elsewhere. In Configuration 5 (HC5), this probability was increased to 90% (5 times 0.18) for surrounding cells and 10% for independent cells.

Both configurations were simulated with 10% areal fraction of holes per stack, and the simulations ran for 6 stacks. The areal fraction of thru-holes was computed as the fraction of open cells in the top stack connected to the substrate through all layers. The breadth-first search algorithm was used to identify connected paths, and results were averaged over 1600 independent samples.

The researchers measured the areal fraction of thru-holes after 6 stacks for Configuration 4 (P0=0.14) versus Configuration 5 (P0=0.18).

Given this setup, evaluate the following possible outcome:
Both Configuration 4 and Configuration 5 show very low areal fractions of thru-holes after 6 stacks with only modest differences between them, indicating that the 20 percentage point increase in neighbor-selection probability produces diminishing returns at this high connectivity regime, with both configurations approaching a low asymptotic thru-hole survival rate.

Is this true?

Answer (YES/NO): NO